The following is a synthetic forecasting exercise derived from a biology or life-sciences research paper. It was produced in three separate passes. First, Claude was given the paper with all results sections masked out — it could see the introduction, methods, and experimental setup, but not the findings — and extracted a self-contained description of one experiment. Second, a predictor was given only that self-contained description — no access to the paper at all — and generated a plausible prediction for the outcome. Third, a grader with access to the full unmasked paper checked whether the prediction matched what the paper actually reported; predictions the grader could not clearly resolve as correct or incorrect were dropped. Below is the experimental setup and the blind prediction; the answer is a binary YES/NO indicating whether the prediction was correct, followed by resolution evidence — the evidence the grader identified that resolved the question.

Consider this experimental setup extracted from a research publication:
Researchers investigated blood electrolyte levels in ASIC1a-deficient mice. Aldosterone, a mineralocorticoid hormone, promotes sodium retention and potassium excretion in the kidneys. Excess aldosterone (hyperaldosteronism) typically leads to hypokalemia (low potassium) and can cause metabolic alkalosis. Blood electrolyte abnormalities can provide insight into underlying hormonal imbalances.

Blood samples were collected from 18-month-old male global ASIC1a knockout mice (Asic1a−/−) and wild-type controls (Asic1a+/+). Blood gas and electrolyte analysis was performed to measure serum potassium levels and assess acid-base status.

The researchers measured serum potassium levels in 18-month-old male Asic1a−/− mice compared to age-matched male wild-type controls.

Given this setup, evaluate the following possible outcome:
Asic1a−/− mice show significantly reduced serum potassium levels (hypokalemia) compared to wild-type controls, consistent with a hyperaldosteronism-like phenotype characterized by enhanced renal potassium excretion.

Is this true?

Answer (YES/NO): YES